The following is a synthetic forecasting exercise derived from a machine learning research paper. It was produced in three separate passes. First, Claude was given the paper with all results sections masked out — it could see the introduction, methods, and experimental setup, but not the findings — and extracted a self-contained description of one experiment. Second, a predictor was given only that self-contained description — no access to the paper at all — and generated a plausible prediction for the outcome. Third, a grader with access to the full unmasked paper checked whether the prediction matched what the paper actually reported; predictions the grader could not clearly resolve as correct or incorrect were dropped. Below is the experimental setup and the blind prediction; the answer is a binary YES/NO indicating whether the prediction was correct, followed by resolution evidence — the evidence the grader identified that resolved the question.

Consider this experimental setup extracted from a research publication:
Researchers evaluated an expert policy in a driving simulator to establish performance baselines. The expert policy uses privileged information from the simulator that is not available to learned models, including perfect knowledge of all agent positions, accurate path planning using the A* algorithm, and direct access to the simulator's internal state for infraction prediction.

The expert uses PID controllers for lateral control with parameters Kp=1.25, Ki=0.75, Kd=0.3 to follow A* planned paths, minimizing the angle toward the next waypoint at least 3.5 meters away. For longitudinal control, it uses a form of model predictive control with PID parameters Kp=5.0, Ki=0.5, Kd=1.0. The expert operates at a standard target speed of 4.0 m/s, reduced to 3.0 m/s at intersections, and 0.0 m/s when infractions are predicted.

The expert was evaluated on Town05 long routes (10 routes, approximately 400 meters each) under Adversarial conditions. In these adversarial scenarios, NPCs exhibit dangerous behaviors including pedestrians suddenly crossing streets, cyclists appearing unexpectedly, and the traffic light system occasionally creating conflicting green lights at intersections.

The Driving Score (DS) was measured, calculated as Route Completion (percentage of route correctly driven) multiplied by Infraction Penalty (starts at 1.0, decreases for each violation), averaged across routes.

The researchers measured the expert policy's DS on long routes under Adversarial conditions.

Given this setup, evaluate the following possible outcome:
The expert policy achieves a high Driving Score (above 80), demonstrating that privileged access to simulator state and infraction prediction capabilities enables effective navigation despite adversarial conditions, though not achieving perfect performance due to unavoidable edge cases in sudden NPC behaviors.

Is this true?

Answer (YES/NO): NO